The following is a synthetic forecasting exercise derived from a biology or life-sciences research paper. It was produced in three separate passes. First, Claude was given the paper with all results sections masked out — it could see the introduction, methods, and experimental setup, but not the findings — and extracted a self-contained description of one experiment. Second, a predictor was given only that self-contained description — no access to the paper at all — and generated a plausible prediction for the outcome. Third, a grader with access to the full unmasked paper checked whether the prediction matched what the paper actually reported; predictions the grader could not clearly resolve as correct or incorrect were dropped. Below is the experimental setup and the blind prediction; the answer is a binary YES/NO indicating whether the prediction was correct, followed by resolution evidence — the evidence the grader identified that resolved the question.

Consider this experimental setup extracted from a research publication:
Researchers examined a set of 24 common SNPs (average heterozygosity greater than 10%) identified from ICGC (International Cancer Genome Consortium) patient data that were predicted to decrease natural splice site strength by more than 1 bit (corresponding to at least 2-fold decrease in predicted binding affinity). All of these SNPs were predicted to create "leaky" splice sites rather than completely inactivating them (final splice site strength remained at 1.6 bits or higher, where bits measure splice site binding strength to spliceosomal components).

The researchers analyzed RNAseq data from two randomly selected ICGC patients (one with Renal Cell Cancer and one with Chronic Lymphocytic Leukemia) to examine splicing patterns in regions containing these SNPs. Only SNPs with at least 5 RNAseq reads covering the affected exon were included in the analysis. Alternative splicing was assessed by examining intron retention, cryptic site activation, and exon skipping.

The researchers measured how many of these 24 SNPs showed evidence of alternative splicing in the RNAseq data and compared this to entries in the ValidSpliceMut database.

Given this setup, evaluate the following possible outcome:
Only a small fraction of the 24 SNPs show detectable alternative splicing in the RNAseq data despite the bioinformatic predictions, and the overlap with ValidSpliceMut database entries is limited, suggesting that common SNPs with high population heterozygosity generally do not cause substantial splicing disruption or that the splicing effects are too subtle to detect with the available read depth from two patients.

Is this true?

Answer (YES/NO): NO